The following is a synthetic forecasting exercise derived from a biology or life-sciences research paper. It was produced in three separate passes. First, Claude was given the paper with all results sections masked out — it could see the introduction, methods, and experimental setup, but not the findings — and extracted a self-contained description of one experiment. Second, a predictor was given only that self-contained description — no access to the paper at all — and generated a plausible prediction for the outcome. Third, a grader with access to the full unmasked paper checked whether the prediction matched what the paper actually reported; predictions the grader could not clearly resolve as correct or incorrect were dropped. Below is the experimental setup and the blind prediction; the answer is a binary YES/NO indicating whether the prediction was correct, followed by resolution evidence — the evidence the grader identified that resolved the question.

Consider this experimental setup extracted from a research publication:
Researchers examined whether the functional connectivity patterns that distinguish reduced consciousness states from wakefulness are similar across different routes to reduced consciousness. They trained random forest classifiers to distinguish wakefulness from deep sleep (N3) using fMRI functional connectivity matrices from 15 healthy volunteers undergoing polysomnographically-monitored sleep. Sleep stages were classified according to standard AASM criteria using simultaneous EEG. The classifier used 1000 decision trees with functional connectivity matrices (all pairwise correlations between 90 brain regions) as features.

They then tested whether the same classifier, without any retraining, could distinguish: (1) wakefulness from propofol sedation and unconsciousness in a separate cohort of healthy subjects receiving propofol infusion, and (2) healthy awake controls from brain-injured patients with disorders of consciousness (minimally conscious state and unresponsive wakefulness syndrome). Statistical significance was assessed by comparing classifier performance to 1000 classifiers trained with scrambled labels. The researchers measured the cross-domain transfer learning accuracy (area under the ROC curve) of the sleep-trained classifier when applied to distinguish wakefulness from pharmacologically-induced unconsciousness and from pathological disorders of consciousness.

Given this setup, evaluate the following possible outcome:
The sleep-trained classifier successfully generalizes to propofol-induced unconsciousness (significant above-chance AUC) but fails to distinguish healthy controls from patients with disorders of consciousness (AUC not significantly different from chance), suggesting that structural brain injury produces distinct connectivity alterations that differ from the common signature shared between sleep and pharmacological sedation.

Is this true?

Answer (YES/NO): YES